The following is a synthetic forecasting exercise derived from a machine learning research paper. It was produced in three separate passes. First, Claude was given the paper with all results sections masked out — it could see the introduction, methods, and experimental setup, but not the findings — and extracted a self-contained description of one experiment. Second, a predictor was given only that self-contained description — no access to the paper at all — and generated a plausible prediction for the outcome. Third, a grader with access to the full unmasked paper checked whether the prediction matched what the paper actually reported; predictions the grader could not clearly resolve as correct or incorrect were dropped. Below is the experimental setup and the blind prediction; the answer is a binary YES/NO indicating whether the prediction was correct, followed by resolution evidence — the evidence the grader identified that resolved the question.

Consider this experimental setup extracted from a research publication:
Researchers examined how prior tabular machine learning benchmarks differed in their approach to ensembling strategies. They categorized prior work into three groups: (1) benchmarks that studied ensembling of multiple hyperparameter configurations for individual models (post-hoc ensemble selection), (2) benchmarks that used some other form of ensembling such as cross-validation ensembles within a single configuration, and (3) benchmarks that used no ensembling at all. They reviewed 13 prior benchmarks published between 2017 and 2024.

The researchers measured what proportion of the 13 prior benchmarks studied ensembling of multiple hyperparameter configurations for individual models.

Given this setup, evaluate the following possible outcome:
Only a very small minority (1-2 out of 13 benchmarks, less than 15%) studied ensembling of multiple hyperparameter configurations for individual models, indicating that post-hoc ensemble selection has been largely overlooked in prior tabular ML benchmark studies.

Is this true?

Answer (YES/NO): YES